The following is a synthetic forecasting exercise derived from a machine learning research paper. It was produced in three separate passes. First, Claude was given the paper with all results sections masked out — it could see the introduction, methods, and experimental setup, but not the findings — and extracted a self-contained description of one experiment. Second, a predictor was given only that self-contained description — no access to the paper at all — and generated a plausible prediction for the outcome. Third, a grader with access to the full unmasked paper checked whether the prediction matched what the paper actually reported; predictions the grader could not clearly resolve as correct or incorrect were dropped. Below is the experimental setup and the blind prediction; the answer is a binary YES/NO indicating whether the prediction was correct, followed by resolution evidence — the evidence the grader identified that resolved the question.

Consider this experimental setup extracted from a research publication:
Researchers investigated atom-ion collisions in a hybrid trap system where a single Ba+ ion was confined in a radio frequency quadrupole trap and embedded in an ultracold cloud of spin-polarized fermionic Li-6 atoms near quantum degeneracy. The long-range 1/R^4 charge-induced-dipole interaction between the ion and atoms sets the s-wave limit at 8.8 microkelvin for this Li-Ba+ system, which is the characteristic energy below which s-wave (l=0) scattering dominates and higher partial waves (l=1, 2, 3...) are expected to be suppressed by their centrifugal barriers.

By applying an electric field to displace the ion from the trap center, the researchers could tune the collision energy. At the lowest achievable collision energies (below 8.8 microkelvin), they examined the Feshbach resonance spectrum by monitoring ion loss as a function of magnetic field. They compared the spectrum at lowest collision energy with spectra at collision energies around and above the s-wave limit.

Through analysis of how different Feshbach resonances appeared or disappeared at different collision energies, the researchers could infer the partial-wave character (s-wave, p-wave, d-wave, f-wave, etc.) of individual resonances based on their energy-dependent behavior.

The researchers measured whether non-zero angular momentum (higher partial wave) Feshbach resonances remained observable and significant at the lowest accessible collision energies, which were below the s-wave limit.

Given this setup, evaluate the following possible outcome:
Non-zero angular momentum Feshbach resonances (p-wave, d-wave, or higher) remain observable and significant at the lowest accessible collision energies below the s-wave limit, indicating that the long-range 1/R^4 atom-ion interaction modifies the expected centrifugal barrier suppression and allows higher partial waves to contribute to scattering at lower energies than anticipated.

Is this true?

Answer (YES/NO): NO